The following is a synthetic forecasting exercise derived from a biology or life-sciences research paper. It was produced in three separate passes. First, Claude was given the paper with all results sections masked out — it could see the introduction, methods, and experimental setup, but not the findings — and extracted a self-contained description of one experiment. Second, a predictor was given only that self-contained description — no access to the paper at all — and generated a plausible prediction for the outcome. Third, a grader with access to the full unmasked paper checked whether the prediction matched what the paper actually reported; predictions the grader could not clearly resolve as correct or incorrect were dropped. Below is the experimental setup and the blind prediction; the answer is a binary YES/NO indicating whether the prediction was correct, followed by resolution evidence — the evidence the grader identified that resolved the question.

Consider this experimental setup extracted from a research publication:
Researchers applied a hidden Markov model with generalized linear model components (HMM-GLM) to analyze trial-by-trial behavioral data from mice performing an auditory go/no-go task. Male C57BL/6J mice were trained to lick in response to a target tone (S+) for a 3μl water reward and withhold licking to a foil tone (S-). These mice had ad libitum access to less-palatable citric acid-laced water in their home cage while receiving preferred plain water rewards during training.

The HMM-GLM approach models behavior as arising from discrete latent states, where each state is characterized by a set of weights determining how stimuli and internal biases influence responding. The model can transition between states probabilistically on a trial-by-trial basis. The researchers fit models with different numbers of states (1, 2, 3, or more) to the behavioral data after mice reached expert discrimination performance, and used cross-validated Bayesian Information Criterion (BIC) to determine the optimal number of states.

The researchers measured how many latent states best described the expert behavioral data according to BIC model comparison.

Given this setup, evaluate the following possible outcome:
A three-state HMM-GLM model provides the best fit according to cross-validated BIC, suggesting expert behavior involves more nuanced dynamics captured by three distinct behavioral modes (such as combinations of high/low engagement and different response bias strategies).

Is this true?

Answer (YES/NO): NO